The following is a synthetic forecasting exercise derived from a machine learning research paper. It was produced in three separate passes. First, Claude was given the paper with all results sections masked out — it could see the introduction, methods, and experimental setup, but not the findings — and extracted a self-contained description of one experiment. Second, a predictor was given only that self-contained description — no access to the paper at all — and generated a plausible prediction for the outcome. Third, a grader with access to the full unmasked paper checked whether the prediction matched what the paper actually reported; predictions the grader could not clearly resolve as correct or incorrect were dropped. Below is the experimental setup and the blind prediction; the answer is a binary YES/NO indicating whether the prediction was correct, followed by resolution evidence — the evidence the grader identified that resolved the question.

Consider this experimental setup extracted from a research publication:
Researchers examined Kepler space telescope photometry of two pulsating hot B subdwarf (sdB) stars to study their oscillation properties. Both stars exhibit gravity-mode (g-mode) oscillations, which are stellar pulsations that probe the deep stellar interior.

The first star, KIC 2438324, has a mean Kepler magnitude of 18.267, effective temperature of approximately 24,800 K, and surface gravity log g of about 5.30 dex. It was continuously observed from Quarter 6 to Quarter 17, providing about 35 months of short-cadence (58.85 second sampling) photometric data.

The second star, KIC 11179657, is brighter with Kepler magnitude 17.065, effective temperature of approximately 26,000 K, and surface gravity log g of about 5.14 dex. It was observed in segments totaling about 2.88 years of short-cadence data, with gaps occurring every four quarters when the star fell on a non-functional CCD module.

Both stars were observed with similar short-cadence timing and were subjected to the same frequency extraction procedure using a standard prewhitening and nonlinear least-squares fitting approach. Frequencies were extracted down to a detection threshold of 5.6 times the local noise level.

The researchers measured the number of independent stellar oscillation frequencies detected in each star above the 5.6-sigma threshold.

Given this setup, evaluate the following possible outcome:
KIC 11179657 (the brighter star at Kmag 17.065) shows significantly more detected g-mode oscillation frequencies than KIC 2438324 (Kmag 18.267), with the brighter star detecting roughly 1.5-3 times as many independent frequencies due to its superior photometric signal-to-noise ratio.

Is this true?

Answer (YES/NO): YES